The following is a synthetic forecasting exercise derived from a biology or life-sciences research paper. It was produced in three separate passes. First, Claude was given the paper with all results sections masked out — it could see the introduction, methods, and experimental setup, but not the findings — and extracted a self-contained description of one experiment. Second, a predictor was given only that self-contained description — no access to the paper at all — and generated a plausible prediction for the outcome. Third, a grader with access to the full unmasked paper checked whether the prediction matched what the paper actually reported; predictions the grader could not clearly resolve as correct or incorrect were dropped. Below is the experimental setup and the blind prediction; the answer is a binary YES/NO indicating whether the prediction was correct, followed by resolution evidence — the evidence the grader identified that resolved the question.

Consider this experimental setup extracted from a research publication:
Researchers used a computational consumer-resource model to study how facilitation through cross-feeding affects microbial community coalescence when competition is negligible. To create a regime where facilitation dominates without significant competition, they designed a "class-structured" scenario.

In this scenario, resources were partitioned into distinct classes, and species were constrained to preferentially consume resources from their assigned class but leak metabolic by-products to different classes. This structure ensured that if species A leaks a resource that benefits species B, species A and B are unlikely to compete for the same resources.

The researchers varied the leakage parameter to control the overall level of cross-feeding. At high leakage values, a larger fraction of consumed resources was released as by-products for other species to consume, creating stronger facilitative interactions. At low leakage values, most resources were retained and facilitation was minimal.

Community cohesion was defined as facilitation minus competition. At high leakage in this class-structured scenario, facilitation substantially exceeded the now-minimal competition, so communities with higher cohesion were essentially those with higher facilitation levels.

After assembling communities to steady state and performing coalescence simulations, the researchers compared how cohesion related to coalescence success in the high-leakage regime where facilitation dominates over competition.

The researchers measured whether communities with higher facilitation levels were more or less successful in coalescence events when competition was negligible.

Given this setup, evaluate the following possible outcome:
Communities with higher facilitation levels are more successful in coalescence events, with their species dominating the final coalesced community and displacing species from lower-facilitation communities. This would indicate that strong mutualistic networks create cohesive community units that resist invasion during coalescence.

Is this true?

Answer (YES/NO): NO